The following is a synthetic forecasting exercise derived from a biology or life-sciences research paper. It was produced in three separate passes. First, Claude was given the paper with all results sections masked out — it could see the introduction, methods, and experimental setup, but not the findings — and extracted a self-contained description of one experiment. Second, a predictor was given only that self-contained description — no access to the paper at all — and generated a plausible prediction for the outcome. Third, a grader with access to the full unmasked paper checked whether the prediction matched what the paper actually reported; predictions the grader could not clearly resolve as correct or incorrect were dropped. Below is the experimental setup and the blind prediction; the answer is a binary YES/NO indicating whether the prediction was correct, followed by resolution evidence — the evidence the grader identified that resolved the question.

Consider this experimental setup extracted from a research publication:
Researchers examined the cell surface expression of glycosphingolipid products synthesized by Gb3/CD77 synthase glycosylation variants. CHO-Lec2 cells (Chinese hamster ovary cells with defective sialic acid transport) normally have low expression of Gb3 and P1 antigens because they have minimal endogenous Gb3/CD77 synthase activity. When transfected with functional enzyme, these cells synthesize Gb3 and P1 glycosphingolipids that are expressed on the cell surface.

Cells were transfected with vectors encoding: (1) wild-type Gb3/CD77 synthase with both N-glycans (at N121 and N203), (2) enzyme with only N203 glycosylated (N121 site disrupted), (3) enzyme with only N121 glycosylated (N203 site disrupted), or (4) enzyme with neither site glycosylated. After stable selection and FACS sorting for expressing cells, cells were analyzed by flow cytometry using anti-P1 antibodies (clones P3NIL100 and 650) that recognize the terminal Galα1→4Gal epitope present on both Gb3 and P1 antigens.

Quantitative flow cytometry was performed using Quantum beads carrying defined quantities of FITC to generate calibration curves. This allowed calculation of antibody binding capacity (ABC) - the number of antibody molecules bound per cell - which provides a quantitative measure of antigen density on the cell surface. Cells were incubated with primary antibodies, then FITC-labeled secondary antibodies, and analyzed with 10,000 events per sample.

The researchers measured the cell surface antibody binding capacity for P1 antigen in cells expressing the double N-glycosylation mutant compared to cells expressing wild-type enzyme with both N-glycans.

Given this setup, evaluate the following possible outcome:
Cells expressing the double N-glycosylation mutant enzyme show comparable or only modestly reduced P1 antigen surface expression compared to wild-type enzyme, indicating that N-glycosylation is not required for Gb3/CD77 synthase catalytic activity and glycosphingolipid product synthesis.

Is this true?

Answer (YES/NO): NO